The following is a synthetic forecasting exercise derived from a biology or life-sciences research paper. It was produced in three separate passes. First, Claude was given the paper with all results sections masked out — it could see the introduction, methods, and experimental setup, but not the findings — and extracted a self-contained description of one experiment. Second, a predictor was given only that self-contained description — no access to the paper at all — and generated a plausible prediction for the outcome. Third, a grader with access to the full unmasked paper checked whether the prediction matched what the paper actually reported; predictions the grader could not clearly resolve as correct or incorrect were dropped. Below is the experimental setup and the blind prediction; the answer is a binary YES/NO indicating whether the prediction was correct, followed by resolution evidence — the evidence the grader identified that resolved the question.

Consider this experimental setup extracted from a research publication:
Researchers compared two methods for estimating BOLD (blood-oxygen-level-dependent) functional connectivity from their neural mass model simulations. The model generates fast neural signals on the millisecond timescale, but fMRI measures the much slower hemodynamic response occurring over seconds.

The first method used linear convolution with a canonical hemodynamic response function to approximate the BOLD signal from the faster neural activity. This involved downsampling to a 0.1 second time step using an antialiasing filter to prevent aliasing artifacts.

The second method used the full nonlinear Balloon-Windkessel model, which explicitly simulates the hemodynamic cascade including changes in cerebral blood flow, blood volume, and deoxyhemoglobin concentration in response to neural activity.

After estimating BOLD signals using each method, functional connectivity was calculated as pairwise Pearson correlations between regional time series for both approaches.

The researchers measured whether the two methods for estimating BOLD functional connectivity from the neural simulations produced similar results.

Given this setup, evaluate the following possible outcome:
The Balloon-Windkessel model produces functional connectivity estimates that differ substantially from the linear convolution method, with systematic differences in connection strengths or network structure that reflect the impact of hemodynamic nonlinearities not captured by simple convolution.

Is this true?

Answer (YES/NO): NO